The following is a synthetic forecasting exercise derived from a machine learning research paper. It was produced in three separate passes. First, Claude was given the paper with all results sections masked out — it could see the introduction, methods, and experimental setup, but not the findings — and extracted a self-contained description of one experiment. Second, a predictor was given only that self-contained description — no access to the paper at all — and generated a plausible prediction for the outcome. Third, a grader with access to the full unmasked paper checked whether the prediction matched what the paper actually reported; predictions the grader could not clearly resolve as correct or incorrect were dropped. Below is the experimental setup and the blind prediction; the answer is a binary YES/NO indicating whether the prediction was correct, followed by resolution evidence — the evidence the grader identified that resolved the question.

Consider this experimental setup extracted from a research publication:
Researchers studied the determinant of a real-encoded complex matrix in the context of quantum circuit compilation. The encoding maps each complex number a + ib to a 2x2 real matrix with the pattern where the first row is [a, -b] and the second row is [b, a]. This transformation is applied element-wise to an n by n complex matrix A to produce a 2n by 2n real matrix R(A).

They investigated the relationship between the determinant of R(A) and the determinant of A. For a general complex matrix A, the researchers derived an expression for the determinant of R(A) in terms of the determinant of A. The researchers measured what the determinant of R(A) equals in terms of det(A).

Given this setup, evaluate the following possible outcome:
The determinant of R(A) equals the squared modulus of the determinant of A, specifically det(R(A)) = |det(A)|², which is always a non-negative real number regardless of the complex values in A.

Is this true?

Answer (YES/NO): YES